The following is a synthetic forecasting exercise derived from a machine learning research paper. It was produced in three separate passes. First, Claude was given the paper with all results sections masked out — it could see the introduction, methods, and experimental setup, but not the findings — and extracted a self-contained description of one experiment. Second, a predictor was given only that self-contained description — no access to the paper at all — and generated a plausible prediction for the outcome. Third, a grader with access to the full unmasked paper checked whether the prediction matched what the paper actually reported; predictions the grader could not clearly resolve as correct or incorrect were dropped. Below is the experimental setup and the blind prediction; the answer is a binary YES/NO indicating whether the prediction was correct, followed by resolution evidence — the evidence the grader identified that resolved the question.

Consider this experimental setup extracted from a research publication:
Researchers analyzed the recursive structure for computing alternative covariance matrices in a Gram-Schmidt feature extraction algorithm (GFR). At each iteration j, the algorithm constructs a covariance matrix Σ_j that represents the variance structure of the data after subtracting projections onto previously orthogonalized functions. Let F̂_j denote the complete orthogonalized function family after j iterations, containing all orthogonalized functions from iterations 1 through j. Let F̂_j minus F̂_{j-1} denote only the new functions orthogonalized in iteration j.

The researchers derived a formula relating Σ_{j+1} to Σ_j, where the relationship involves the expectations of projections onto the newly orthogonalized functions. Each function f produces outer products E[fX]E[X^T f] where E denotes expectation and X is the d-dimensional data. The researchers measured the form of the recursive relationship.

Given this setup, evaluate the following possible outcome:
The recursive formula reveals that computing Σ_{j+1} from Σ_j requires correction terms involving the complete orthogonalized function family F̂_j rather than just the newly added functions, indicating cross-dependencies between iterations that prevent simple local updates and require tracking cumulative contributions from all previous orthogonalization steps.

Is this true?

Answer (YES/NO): NO